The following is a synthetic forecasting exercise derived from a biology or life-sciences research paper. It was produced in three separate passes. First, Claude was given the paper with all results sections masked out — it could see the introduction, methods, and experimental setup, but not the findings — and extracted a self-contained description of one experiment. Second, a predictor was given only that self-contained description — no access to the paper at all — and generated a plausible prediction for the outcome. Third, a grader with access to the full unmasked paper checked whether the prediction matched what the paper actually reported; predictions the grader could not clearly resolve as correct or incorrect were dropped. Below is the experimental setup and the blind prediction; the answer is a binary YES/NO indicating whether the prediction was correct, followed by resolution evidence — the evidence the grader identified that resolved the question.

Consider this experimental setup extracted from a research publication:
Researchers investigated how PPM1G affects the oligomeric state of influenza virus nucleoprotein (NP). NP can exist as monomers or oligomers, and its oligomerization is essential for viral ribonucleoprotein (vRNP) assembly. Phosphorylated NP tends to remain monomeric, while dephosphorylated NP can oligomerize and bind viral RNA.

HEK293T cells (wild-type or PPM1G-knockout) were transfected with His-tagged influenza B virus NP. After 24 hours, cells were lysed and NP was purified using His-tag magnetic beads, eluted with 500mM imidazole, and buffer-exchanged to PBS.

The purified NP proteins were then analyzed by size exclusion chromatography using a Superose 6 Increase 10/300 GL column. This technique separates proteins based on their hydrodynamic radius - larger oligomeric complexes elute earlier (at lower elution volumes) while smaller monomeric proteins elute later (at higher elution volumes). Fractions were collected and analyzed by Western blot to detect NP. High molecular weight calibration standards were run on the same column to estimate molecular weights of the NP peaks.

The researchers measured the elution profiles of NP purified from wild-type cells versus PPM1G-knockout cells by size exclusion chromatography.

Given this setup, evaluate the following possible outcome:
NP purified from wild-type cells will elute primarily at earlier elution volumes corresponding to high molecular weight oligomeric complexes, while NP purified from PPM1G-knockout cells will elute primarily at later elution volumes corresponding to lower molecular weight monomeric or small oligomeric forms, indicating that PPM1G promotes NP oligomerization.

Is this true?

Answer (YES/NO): YES